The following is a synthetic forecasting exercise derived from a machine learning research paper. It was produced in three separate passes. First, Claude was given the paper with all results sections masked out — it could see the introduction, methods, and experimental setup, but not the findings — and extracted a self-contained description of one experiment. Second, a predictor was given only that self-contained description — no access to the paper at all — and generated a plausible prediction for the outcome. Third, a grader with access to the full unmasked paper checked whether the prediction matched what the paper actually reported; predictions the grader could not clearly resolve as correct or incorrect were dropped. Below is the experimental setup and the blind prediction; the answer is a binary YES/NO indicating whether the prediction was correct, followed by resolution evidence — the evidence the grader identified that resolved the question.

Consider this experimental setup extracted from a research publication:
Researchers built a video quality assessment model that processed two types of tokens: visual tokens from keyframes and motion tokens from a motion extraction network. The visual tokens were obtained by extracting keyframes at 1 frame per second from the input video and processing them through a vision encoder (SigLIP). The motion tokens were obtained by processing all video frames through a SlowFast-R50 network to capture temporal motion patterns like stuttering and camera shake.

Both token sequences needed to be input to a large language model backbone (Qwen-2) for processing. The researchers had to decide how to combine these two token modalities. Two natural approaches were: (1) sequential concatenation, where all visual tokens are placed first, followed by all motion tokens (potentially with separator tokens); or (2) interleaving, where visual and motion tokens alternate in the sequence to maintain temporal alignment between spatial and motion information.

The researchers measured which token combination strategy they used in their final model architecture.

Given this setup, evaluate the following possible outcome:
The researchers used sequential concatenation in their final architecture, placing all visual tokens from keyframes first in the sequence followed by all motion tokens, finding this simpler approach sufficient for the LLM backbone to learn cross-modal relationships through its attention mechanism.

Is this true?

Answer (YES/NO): NO